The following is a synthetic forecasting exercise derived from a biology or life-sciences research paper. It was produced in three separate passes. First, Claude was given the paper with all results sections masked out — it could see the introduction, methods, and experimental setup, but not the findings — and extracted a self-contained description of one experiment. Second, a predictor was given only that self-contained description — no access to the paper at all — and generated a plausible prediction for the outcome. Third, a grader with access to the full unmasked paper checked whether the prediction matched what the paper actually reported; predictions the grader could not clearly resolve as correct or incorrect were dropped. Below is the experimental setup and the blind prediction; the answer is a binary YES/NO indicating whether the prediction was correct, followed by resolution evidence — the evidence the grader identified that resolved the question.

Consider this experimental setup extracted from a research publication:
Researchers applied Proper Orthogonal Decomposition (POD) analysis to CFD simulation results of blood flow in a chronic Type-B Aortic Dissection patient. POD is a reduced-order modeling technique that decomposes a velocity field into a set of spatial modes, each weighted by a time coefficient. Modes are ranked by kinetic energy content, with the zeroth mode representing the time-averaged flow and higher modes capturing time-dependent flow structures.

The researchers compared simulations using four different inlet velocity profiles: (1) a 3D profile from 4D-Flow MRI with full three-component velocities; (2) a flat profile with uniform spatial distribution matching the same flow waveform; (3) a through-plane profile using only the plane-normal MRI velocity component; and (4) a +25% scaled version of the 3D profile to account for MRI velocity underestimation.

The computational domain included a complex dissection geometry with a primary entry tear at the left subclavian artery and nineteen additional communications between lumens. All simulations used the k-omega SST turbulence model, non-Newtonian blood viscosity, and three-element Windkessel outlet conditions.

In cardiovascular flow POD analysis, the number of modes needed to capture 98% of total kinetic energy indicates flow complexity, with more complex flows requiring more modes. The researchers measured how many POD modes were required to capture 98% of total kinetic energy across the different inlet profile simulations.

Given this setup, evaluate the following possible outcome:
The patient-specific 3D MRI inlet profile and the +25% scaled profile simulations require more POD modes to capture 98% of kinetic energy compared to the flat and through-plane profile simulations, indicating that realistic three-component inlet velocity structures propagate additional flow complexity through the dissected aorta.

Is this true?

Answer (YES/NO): NO